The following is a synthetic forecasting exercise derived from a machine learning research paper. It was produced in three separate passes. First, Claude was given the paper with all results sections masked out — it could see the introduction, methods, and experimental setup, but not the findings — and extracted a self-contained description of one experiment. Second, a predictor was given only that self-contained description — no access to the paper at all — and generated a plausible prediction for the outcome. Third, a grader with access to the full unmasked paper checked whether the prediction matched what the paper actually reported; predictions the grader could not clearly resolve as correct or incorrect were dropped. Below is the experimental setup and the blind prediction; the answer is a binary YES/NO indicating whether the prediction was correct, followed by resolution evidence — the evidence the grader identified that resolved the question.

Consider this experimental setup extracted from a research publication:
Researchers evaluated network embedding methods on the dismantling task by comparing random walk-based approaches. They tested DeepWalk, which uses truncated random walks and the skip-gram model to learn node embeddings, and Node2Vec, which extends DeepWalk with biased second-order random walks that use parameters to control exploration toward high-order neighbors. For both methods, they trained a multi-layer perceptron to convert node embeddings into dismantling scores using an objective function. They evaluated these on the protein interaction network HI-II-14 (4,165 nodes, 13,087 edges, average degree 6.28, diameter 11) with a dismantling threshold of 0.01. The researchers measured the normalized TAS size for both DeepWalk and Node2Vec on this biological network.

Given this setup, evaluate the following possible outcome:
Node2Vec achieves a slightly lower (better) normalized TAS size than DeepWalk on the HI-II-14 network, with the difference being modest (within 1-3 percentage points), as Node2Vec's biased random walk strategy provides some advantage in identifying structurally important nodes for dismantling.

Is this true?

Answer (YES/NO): NO